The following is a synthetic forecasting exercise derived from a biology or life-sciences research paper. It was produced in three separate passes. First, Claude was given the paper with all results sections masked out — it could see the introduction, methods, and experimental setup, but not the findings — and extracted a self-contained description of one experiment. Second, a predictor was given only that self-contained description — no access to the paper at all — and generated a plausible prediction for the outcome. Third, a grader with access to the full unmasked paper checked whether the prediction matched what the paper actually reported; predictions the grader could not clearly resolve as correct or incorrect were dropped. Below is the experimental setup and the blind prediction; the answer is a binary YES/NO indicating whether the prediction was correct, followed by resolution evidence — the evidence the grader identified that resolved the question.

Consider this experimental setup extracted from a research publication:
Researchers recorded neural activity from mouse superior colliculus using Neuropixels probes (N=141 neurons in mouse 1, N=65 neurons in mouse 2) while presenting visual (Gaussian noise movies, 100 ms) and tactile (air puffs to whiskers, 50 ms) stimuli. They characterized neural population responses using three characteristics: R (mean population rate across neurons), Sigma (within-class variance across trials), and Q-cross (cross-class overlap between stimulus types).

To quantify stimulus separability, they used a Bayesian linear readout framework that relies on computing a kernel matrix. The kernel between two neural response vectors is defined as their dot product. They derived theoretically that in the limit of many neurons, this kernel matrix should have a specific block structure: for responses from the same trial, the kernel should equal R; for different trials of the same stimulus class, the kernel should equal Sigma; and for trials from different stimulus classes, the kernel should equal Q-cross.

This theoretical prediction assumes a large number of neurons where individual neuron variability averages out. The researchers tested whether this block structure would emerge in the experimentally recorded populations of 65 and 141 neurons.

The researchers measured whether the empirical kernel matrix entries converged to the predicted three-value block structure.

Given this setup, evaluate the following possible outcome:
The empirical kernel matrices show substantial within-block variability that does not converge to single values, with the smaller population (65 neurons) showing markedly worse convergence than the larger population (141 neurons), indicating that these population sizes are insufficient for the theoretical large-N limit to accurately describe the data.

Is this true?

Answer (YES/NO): NO